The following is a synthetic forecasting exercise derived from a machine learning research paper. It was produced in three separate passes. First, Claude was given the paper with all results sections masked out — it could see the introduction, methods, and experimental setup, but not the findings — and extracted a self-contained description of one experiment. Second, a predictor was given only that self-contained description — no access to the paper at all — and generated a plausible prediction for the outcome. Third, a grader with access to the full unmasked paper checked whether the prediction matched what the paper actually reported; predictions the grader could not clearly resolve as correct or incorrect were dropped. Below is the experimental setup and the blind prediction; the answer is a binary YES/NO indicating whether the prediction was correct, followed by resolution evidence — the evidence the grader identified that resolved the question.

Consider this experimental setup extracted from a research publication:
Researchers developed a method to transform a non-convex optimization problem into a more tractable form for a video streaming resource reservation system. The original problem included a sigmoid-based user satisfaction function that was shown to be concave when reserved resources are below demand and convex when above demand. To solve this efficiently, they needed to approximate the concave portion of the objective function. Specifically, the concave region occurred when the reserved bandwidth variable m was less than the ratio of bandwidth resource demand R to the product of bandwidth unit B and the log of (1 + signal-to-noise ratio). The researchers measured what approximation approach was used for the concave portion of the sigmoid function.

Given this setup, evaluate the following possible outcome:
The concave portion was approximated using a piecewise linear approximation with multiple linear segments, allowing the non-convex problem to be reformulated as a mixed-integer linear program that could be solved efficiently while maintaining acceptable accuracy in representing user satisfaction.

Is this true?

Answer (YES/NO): NO